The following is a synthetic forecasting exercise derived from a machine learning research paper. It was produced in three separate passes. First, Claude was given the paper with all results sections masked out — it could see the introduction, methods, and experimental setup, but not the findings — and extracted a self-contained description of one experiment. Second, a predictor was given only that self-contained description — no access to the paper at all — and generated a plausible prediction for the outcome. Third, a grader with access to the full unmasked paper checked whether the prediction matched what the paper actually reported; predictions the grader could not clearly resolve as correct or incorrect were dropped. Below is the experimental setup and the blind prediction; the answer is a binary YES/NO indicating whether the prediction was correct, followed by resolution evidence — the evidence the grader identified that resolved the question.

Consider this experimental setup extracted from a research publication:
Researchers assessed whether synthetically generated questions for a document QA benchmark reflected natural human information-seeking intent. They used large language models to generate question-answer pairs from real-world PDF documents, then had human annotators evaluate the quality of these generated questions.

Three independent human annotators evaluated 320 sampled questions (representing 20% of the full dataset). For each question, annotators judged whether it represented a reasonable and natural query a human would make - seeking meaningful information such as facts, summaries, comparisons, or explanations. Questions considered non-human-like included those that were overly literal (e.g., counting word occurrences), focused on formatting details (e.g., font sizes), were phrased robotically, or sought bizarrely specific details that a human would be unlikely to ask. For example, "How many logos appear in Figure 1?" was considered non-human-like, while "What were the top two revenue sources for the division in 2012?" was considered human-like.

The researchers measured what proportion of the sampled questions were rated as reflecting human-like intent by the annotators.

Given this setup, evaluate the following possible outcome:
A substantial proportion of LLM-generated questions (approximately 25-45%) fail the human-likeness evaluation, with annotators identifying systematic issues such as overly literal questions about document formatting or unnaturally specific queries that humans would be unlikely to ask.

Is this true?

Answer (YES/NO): NO